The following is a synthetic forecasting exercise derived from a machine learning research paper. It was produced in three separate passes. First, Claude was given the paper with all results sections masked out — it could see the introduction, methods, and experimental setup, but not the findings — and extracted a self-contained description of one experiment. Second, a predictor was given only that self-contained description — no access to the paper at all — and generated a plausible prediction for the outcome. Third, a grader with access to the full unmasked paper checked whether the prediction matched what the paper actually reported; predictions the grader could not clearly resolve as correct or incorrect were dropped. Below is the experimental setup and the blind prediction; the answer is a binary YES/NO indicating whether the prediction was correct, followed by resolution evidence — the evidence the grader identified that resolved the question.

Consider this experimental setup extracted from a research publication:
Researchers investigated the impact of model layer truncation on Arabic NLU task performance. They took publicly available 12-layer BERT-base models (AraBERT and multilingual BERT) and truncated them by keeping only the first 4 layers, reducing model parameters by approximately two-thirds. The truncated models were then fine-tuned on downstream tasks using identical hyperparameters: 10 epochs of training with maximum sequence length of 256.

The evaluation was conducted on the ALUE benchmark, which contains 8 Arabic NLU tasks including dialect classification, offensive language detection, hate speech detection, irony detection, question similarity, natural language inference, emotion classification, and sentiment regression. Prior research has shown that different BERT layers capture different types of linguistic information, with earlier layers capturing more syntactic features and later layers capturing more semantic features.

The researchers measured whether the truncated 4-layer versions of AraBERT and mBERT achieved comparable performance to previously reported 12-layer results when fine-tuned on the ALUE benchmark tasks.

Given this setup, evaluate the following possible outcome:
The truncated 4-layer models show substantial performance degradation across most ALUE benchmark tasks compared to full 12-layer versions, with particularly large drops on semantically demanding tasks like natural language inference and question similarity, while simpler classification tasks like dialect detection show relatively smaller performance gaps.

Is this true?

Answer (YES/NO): NO